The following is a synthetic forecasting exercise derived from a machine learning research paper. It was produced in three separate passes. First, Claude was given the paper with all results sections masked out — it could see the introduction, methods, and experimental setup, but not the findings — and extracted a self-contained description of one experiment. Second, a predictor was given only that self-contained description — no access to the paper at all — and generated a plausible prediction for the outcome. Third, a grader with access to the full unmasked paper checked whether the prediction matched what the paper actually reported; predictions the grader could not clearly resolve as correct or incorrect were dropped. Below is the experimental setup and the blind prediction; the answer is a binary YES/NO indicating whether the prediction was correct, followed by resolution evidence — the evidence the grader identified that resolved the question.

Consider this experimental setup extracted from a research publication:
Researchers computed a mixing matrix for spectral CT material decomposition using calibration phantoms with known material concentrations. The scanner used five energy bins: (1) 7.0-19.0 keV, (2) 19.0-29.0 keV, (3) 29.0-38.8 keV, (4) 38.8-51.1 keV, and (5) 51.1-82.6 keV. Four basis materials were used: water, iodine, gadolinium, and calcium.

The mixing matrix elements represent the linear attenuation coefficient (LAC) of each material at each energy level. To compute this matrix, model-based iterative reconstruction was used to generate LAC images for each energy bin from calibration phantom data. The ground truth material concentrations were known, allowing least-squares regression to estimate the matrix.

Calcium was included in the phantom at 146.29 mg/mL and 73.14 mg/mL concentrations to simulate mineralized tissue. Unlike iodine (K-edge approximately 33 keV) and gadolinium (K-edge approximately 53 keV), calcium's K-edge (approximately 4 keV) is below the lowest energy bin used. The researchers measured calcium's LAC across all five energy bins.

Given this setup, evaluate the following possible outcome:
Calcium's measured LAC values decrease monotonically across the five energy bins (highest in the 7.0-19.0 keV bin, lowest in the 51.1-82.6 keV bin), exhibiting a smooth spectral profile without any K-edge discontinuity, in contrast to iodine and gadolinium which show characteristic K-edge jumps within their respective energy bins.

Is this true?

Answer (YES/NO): NO